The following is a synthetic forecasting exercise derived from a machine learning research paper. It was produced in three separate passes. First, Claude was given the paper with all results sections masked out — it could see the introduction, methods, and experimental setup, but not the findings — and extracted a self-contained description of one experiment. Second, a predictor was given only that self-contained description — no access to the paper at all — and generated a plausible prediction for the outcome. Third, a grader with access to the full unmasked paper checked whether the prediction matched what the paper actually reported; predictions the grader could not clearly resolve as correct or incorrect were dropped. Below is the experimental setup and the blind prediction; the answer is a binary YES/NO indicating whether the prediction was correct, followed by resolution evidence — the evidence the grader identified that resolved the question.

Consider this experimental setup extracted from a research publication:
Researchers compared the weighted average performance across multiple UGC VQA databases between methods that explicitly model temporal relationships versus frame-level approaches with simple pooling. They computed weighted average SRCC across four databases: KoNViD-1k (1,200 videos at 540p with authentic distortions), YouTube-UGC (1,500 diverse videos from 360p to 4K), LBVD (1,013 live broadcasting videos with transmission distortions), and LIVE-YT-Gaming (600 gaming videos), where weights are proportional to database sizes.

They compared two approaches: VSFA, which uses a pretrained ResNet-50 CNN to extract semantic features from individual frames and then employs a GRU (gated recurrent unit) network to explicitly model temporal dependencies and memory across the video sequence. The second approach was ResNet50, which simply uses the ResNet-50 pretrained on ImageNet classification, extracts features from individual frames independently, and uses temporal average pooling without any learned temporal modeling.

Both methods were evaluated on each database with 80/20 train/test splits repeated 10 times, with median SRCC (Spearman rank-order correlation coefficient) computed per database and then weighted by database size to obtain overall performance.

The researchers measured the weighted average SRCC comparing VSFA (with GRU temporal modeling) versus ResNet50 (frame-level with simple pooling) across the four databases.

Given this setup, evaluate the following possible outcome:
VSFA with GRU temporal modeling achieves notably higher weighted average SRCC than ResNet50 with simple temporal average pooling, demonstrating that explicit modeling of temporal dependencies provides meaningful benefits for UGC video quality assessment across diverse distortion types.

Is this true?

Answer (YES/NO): NO